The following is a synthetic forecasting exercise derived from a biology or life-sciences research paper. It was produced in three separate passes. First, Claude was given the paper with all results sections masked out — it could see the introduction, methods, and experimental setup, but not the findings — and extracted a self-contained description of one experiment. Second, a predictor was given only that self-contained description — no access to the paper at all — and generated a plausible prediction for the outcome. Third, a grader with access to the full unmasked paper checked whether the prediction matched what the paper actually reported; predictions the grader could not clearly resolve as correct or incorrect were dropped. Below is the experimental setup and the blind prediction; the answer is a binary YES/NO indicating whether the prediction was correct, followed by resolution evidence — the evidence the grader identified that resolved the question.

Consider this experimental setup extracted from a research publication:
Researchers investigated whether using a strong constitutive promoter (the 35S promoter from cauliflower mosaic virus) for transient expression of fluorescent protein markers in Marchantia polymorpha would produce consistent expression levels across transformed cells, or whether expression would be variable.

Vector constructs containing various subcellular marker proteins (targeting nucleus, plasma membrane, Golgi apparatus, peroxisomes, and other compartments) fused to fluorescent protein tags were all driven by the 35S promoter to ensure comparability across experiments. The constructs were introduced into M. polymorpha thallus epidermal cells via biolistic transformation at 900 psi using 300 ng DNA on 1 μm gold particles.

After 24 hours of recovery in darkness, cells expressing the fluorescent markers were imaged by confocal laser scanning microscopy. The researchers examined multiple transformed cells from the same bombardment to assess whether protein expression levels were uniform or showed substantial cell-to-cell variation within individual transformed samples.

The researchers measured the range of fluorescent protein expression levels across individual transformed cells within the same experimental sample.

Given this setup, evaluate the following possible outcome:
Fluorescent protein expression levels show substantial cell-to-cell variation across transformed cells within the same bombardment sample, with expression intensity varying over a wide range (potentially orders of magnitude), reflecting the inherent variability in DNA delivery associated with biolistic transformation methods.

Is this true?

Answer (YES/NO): YES